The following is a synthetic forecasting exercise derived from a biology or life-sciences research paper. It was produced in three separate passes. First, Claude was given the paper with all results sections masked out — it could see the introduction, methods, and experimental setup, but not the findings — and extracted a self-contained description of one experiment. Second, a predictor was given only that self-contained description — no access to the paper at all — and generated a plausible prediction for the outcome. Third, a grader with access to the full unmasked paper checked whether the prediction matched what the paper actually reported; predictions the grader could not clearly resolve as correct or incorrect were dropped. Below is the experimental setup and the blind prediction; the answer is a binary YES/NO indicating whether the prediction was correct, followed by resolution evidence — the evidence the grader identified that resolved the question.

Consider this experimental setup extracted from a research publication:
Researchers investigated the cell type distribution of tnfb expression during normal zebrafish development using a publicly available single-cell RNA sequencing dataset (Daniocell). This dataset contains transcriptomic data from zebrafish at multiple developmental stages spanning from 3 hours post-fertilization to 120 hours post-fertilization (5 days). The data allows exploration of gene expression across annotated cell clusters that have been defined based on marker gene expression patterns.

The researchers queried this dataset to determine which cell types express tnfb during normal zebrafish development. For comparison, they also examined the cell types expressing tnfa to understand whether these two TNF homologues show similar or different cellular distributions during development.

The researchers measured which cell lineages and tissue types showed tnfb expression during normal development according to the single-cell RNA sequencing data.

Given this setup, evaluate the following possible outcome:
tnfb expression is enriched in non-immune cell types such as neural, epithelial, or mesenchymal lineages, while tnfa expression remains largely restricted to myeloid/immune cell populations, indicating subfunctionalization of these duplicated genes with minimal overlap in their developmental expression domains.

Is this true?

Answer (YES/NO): NO